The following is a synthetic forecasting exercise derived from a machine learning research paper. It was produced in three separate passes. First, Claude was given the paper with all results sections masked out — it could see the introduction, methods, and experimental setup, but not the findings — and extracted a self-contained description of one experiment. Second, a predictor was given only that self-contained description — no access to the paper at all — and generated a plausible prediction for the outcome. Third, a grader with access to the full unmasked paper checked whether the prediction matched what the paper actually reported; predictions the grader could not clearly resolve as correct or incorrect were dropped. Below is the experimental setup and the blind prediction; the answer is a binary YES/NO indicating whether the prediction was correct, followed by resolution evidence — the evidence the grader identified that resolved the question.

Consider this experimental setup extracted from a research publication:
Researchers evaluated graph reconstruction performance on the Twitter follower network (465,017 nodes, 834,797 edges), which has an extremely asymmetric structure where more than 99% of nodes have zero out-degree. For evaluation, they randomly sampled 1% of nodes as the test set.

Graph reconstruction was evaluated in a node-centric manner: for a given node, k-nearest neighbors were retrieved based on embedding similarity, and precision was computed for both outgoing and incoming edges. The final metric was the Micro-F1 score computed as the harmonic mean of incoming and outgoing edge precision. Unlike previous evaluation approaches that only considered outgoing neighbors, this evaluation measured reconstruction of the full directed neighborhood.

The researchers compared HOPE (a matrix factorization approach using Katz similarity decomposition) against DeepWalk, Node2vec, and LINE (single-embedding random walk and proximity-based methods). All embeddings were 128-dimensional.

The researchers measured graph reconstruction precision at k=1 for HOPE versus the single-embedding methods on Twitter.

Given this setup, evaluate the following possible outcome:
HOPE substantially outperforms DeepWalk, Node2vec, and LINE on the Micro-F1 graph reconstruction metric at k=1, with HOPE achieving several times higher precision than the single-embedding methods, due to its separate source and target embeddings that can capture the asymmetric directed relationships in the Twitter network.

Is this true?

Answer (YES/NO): YES